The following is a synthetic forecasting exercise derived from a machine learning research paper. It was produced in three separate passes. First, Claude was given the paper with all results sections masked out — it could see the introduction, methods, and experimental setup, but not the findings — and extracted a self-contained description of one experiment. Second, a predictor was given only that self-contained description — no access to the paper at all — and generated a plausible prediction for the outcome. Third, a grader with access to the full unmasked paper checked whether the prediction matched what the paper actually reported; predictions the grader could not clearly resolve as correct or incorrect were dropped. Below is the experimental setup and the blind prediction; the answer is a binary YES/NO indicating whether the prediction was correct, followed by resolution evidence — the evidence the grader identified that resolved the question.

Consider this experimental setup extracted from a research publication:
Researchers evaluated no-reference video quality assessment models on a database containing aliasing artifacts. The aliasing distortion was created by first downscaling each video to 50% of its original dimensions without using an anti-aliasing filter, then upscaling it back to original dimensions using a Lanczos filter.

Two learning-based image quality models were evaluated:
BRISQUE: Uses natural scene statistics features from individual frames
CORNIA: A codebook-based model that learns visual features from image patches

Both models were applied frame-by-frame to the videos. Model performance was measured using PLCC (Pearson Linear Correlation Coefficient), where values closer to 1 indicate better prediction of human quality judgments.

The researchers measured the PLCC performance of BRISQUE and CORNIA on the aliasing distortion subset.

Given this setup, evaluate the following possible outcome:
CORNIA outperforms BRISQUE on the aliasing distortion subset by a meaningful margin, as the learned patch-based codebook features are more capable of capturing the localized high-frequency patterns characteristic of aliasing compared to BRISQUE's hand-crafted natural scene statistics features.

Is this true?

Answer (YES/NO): NO